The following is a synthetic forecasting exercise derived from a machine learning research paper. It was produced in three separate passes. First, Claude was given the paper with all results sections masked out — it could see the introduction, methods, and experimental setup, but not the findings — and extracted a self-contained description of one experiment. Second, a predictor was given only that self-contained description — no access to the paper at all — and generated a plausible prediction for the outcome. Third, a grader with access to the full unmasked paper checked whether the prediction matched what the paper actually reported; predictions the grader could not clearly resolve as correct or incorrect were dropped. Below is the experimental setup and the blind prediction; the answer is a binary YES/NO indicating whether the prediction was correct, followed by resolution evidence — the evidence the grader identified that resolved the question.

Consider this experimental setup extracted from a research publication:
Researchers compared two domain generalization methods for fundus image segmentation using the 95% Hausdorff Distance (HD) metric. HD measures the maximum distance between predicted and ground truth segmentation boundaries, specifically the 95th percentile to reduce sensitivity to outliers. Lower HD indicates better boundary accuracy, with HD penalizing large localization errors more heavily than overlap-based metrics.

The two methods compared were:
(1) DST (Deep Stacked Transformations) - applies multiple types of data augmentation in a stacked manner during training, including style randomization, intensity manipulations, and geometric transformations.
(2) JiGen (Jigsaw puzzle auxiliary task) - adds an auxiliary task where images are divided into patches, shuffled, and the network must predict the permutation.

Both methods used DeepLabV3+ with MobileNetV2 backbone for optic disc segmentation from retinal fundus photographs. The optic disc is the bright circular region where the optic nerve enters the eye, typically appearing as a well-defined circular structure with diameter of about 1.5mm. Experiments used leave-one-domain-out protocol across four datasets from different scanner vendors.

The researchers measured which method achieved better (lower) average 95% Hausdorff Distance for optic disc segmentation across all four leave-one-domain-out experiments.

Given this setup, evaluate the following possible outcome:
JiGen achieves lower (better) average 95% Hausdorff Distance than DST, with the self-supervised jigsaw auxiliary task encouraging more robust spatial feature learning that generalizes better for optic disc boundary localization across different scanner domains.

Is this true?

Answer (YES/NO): NO